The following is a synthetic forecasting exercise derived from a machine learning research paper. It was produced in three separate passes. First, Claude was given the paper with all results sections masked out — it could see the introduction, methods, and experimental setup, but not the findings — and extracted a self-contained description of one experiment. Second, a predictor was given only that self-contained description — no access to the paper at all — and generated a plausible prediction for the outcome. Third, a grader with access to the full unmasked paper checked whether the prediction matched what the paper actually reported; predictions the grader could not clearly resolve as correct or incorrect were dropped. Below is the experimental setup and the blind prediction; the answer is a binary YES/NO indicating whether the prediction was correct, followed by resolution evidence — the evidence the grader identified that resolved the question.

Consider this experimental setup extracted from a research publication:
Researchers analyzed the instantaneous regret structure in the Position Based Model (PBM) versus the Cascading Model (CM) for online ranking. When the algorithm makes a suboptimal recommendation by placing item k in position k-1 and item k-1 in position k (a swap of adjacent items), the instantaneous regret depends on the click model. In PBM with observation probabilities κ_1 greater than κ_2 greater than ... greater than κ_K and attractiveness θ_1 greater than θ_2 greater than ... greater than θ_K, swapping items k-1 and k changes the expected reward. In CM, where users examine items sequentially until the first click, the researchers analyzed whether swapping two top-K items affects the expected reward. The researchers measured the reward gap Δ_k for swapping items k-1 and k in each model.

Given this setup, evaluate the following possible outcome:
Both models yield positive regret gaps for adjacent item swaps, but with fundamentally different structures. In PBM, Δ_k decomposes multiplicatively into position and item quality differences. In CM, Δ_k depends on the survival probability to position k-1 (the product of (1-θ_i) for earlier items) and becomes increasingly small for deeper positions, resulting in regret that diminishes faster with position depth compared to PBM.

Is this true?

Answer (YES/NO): NO